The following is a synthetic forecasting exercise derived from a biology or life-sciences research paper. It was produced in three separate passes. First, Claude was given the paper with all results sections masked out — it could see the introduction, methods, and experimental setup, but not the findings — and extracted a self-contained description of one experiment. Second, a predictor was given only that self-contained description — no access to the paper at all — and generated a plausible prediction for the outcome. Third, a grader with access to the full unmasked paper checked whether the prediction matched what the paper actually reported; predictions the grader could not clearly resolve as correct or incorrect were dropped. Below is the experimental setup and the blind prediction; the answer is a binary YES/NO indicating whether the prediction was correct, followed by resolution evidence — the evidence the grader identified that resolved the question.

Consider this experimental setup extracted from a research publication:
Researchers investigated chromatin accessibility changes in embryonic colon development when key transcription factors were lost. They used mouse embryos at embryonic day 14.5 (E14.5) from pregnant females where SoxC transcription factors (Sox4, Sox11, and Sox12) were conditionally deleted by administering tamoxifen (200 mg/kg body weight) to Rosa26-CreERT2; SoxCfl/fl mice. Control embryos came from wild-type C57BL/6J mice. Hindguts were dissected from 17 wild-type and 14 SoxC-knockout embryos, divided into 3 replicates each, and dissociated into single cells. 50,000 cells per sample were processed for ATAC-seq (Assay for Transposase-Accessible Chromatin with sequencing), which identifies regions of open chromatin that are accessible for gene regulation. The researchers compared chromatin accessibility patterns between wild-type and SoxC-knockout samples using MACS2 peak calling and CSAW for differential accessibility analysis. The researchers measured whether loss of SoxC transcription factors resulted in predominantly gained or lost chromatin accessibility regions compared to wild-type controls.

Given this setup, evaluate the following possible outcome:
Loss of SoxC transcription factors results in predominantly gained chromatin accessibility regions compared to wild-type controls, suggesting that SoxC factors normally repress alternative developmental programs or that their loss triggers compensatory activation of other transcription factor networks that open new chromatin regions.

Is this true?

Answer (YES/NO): YES